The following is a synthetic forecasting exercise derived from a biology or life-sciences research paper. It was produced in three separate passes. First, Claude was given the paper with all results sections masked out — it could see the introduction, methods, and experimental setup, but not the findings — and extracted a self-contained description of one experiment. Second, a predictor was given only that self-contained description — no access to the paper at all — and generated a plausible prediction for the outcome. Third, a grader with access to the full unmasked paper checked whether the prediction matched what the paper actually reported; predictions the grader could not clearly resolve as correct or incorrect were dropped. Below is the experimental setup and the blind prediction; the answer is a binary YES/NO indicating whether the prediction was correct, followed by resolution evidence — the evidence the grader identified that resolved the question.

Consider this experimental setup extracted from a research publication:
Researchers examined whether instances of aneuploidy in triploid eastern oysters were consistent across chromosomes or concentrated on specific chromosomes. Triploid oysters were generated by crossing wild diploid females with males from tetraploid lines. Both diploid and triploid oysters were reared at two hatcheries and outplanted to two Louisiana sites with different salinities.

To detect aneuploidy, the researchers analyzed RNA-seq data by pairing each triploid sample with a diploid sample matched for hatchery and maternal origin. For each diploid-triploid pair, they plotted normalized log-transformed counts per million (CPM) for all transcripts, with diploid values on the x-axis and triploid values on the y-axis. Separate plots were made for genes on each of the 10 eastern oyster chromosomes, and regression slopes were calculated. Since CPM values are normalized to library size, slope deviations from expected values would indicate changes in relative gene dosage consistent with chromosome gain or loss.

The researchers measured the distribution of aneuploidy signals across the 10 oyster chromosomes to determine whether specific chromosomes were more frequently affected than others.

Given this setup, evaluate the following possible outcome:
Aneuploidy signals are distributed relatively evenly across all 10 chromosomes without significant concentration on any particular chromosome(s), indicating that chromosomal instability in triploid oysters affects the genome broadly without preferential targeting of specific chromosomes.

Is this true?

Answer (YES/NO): NO